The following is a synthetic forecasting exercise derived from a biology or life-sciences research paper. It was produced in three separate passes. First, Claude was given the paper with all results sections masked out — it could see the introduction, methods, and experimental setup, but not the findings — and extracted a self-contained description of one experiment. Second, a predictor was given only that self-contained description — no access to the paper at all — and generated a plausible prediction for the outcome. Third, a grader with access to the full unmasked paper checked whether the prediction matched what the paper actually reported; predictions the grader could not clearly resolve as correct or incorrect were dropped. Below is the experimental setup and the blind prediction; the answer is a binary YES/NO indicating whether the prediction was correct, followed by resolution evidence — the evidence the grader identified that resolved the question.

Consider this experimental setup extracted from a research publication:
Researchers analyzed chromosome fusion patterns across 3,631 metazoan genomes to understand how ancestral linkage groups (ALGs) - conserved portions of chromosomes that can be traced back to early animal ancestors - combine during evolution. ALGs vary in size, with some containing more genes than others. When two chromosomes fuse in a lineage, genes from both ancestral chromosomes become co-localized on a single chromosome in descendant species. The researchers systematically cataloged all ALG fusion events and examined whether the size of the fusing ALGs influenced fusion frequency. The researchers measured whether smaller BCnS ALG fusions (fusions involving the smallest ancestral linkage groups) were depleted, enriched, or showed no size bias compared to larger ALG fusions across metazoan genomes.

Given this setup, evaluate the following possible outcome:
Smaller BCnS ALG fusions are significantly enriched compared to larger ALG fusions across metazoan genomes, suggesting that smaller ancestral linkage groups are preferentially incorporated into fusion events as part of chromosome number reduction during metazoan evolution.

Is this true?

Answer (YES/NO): NO